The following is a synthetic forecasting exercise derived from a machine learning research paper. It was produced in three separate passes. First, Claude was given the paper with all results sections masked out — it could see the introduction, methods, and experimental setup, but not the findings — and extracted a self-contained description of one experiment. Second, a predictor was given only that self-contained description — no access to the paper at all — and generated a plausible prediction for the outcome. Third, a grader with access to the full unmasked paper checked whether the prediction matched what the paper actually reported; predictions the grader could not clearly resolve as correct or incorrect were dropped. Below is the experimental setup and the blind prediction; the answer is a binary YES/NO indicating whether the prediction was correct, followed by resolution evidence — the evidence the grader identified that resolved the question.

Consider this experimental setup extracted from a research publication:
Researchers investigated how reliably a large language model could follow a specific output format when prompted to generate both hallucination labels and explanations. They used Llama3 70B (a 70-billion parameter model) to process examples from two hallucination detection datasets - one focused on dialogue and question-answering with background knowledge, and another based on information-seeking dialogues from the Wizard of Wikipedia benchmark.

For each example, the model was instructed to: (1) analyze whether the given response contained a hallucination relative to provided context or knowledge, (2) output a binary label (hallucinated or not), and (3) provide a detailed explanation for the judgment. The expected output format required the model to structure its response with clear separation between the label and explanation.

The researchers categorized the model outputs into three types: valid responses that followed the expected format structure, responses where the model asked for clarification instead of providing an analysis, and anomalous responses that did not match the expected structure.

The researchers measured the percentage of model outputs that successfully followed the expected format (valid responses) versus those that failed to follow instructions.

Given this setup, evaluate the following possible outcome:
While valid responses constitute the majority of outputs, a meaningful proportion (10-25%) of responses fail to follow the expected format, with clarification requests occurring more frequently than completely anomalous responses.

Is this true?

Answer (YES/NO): NO